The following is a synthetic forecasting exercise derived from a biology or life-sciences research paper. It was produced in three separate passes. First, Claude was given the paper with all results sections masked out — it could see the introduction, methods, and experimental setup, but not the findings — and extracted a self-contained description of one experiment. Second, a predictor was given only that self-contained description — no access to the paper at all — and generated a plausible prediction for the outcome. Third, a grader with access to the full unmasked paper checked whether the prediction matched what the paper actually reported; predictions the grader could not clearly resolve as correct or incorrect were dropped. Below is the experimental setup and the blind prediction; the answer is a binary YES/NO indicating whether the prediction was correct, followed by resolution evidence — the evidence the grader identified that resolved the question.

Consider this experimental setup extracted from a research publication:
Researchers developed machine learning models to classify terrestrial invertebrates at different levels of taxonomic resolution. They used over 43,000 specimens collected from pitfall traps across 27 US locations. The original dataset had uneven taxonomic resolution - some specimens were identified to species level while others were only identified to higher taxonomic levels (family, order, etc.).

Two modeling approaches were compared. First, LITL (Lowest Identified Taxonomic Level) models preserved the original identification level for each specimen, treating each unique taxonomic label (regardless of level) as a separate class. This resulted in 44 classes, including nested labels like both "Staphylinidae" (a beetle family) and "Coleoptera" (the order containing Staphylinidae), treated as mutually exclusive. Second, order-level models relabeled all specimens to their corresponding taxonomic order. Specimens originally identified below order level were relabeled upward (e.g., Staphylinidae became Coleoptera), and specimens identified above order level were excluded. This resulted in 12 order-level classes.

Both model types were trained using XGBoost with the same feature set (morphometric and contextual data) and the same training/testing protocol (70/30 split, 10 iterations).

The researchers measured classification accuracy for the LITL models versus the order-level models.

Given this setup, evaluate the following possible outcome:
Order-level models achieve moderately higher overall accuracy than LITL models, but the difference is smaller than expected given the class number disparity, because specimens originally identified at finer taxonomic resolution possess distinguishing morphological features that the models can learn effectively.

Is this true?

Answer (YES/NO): YES